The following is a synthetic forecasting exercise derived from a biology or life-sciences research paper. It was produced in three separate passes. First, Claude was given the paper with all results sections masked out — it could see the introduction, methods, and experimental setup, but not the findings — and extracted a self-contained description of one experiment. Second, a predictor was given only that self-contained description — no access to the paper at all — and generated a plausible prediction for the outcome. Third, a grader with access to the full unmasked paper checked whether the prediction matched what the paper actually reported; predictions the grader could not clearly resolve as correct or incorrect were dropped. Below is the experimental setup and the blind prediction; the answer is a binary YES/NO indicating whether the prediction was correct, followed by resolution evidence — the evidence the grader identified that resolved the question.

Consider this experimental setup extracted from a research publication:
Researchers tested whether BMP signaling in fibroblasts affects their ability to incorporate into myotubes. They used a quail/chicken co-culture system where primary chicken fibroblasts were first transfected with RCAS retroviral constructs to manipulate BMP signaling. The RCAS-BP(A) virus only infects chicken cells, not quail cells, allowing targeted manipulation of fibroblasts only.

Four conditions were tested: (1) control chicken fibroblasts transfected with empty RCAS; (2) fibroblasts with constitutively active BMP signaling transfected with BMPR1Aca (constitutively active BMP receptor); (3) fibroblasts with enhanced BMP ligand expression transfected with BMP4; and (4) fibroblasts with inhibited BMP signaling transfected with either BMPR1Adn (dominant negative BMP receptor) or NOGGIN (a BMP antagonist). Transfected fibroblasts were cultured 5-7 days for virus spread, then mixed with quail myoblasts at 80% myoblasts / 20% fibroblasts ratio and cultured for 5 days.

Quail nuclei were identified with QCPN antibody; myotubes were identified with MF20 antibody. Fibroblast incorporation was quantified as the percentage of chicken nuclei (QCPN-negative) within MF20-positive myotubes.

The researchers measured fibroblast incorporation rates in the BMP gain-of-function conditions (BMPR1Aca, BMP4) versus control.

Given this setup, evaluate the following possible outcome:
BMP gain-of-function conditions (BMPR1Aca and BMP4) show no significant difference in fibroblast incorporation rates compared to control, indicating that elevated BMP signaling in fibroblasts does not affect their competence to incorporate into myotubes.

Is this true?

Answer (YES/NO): NO